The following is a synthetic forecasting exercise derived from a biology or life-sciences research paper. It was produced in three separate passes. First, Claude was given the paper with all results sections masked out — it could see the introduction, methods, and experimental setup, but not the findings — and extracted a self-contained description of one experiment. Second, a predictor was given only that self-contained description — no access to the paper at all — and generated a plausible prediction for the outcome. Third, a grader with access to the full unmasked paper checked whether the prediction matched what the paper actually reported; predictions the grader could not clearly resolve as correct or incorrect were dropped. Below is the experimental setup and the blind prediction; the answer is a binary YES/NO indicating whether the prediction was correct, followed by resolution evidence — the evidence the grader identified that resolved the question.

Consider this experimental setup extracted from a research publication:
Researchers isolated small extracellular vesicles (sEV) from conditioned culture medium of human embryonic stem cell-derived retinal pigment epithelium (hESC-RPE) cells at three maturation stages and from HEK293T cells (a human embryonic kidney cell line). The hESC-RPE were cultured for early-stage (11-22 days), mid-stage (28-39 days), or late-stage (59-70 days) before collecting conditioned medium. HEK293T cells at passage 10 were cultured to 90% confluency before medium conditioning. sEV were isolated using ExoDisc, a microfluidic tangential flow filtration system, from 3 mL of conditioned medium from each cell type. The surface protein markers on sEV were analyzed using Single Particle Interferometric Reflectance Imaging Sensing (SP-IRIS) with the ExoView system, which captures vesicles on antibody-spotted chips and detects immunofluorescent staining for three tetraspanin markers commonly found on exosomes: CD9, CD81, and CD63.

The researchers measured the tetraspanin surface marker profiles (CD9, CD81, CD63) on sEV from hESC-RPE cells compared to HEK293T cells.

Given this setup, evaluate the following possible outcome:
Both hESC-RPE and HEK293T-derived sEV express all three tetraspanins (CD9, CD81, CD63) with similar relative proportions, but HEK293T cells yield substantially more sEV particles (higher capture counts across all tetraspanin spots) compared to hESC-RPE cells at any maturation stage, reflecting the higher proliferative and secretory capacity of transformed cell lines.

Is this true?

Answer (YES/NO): NO